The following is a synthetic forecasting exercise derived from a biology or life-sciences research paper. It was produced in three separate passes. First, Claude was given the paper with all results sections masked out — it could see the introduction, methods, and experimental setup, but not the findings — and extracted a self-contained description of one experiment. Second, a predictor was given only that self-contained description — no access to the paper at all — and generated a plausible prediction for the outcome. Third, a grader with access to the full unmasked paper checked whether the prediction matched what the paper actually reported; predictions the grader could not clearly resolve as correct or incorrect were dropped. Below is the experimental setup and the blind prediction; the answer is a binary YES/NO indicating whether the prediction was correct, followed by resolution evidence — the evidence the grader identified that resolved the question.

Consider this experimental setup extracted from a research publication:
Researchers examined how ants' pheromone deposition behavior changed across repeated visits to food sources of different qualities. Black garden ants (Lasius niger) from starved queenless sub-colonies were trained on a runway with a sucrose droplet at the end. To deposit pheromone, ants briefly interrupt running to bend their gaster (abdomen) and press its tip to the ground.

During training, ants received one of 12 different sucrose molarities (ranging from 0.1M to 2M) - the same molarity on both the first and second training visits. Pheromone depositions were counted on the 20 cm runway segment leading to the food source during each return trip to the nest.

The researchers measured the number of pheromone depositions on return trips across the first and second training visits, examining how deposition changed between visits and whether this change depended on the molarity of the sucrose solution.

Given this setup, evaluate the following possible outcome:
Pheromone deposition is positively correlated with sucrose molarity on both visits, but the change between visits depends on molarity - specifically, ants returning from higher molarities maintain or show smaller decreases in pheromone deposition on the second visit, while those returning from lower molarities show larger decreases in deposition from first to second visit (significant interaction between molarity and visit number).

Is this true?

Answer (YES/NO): NO